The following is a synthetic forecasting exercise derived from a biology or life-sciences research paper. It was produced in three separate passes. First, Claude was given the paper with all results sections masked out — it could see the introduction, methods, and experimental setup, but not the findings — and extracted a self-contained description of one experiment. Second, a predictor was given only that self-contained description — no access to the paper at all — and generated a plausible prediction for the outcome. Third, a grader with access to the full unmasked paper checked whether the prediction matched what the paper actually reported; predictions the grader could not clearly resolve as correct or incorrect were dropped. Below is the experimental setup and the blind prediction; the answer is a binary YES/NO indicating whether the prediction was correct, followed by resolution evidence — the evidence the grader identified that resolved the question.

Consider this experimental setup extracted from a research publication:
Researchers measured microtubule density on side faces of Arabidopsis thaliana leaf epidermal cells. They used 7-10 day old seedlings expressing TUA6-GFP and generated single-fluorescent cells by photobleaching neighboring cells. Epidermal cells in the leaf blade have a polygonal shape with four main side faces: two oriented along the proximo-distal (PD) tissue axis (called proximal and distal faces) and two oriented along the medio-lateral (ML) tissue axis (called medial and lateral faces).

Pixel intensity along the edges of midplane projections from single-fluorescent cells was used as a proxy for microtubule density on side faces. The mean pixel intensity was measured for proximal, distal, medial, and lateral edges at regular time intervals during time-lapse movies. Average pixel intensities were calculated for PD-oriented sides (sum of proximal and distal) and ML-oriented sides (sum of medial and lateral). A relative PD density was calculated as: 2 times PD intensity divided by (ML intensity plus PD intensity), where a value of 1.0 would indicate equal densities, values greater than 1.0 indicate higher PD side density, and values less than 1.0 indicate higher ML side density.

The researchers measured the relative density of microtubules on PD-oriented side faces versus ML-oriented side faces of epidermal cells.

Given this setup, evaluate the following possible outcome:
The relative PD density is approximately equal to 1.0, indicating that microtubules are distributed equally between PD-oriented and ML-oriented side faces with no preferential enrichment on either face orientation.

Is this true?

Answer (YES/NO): NO